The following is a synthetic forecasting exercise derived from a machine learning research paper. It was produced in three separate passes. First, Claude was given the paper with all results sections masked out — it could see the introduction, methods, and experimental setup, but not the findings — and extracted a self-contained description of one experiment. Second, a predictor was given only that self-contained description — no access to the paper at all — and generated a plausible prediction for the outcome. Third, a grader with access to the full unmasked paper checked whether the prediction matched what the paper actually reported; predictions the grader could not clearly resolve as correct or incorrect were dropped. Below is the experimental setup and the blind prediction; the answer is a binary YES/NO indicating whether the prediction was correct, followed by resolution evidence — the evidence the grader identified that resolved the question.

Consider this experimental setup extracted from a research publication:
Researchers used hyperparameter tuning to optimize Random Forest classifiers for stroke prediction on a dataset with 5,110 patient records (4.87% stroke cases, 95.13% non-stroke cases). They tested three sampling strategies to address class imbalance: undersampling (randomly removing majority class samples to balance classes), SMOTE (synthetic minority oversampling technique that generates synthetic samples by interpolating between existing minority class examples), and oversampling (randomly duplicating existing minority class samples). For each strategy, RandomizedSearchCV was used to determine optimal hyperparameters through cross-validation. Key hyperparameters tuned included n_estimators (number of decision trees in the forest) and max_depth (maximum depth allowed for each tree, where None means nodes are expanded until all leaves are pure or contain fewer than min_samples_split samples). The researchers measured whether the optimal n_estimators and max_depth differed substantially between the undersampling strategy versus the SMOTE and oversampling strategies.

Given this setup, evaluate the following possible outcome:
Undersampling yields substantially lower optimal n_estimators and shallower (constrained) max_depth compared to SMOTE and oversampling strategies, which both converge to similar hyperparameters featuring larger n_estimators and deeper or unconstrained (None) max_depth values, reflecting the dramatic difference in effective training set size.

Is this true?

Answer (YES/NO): YES